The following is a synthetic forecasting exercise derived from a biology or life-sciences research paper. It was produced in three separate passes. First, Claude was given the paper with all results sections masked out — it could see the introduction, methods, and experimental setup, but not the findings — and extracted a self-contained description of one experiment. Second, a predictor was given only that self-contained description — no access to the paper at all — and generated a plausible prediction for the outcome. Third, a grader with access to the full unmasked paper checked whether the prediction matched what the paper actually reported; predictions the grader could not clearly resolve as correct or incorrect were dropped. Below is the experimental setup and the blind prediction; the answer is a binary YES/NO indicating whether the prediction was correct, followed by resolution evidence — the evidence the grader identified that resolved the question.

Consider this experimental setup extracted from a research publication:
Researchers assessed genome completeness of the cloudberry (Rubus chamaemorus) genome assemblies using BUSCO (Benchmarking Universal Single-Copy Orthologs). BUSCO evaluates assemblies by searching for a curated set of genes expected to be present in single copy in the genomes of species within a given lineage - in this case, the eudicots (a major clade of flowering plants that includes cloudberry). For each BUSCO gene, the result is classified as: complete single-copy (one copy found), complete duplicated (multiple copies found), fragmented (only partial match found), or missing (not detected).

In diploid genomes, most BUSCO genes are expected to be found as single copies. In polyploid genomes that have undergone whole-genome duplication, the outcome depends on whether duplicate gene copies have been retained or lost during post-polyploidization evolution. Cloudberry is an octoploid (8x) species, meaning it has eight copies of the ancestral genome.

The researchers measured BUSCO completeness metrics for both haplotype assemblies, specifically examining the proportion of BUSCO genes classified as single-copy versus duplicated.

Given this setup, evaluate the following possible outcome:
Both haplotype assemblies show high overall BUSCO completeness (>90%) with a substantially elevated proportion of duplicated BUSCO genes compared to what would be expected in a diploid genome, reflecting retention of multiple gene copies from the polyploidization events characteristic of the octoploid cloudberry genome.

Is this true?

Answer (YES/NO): YES